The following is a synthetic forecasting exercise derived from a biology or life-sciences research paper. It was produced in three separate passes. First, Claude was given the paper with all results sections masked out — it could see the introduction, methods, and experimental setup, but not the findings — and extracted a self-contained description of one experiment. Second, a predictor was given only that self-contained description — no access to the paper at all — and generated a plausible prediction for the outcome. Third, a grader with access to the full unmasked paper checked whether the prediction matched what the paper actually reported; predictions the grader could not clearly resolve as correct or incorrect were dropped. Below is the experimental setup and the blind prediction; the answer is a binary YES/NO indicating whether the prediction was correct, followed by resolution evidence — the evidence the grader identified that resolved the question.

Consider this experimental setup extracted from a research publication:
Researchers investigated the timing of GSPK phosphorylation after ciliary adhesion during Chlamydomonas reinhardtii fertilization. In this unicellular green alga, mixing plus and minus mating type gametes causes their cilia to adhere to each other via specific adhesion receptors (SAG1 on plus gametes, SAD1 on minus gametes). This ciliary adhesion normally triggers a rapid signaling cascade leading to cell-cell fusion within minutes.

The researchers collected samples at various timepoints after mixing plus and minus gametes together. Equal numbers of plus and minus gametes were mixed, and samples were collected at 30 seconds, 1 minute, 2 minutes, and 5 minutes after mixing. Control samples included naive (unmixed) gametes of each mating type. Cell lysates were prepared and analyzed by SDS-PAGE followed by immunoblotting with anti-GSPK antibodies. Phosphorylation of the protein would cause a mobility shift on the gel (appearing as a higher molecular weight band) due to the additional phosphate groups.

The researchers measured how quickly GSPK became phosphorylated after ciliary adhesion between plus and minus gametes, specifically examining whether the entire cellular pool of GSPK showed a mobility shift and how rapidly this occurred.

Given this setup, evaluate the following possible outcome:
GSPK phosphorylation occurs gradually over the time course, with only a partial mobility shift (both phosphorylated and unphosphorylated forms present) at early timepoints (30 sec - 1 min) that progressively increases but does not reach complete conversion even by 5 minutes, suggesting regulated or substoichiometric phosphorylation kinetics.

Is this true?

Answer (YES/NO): NO